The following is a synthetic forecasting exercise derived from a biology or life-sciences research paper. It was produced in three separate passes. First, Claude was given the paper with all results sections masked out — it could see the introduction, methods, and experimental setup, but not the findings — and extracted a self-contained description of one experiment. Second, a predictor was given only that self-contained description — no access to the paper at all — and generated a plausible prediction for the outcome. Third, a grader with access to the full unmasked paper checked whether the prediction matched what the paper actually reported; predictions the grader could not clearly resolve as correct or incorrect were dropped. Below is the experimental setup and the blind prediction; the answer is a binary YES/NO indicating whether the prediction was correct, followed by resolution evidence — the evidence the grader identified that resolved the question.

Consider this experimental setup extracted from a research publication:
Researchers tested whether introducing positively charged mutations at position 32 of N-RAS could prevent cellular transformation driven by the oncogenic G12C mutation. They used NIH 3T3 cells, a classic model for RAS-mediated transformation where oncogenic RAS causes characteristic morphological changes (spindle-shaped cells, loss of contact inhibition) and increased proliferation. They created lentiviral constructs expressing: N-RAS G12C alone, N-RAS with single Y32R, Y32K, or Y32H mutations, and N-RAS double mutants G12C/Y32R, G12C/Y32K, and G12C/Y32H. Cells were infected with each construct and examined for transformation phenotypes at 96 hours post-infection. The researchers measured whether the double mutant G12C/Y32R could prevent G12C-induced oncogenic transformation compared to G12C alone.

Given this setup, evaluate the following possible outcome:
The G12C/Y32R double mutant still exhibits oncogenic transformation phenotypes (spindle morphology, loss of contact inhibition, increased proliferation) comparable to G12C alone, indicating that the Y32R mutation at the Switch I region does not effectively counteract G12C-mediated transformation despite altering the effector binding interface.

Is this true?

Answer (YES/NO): NO